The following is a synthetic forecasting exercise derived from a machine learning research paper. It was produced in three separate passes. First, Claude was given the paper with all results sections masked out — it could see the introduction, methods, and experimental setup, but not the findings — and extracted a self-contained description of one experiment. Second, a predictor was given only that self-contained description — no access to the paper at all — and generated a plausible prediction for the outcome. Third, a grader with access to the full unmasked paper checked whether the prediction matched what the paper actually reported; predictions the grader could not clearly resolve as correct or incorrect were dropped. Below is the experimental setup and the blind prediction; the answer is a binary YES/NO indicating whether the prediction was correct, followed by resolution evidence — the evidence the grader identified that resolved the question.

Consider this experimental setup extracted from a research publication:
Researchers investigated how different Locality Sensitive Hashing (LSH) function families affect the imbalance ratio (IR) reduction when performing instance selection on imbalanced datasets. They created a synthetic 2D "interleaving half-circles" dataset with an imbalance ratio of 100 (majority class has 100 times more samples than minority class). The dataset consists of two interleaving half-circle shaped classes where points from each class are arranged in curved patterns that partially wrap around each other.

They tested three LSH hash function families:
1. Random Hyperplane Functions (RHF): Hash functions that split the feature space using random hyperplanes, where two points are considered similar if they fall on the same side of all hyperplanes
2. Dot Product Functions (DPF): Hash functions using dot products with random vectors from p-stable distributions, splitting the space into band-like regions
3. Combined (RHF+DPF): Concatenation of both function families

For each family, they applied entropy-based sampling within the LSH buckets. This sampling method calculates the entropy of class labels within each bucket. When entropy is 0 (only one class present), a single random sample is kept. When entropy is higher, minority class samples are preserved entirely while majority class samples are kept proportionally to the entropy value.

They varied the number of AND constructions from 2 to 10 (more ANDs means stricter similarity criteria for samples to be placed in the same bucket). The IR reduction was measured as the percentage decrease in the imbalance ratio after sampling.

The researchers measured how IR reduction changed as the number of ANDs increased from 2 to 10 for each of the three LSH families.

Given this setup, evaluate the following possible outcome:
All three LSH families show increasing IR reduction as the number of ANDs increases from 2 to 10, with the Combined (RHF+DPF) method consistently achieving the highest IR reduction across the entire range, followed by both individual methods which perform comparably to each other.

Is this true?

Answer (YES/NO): NO